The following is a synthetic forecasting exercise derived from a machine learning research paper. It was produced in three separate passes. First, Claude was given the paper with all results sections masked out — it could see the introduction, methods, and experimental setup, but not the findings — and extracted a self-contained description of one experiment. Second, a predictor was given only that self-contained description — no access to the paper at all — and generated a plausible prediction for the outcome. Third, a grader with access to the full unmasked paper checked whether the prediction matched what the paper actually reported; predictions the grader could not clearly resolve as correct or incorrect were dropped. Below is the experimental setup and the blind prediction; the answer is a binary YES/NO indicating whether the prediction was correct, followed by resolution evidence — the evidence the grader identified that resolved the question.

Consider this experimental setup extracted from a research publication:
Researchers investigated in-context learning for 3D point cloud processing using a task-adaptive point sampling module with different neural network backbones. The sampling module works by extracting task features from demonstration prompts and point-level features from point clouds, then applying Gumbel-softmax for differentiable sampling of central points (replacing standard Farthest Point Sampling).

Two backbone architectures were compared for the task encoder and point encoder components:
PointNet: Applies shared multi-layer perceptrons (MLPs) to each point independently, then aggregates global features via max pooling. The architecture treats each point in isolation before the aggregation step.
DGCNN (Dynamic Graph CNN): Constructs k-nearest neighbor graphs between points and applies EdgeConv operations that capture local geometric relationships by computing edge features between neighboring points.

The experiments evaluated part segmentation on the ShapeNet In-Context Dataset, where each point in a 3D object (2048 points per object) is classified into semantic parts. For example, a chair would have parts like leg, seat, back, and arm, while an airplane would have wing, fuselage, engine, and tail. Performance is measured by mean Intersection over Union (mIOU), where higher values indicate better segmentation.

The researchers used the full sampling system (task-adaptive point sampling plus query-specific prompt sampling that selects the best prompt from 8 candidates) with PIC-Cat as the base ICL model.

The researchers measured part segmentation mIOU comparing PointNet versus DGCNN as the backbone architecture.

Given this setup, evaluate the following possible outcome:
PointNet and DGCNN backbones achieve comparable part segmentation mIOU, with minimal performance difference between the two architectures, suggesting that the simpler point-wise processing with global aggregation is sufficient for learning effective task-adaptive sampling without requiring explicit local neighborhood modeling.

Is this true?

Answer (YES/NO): NO